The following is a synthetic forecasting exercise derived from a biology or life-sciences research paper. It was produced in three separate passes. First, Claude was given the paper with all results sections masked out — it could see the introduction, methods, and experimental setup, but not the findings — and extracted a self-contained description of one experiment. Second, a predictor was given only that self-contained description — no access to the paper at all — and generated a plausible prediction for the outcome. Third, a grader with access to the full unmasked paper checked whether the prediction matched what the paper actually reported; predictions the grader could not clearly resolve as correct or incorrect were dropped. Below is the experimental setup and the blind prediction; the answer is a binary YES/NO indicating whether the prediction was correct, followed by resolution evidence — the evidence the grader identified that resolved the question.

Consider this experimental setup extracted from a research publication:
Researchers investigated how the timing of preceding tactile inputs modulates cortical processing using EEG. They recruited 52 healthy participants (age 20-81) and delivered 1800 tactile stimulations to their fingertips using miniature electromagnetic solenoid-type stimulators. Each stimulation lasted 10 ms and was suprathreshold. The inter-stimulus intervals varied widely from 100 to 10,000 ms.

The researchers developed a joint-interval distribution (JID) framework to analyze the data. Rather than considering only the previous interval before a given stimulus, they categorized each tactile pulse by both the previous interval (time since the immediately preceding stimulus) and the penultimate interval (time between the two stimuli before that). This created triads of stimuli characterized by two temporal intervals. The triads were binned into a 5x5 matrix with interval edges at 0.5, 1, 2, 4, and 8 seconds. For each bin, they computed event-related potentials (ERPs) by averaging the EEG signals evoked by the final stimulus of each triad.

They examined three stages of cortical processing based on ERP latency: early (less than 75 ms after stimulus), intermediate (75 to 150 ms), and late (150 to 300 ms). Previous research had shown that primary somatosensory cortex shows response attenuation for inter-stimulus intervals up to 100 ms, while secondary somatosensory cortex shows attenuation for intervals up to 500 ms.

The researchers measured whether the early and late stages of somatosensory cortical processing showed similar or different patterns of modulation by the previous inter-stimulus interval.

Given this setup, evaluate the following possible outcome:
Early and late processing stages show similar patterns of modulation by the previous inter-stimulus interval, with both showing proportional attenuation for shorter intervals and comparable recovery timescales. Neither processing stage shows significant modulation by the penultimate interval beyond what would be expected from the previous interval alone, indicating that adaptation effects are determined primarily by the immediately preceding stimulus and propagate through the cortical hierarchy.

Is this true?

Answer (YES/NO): YES